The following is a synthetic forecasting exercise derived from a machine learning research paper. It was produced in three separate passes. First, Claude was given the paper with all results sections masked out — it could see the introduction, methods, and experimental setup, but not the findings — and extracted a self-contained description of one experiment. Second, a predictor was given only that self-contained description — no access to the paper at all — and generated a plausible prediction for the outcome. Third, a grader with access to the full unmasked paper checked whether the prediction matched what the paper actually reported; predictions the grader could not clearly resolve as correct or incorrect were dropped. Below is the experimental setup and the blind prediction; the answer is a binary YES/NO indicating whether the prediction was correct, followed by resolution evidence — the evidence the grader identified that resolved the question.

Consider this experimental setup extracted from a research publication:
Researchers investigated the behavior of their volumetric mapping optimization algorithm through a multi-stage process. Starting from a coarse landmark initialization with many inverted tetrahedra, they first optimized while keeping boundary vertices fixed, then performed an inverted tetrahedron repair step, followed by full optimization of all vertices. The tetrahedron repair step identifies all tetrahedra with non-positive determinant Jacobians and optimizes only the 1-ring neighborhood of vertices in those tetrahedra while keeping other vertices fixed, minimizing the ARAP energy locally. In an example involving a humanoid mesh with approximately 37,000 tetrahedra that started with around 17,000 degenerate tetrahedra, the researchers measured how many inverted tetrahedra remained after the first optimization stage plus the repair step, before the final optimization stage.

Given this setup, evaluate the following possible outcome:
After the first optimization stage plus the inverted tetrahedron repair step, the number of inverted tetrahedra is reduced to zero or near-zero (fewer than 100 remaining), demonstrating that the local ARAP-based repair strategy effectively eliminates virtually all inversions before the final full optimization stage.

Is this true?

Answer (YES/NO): YES